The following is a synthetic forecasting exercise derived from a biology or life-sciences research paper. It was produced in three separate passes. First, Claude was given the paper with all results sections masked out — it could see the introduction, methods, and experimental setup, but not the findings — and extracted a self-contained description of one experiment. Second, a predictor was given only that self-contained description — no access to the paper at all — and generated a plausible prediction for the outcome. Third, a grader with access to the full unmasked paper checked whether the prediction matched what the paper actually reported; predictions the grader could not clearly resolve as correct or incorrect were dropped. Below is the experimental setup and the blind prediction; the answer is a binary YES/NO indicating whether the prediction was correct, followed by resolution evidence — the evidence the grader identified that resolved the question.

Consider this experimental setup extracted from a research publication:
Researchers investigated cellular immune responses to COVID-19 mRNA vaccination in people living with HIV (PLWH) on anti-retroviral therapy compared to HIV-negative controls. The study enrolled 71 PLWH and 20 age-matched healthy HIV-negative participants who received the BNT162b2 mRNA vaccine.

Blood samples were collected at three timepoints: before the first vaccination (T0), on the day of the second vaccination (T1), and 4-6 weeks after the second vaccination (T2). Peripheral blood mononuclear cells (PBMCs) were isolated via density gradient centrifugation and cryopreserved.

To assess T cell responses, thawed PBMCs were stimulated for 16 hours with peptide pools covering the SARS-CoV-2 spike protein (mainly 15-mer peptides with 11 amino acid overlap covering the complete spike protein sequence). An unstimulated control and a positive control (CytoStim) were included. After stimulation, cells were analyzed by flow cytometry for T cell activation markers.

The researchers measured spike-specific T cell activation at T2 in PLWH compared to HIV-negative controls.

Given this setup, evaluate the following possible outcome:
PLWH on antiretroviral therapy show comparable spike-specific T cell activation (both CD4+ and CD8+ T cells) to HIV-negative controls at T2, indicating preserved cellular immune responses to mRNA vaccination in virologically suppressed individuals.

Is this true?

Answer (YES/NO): NO